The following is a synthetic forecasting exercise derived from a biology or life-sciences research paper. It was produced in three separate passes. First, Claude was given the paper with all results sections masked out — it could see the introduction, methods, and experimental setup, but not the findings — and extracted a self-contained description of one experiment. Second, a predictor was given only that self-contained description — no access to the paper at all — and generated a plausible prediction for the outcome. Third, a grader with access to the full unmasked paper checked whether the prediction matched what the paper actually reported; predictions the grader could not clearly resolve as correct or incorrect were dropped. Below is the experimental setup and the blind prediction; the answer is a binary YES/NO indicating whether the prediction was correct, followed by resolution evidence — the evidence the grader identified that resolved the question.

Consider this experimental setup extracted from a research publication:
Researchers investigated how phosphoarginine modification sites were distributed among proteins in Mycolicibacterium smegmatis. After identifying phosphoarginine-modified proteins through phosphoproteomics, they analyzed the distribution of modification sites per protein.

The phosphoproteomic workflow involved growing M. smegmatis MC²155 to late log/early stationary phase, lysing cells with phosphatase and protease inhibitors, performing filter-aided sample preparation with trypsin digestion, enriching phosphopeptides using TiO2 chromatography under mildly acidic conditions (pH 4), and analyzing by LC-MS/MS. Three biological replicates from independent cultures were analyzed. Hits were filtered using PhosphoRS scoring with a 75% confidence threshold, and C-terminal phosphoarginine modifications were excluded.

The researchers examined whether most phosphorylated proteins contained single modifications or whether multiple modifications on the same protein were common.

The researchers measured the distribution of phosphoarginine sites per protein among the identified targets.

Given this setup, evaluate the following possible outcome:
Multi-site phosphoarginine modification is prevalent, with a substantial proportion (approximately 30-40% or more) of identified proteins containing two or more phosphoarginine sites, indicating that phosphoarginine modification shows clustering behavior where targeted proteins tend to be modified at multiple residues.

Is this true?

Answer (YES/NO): NO